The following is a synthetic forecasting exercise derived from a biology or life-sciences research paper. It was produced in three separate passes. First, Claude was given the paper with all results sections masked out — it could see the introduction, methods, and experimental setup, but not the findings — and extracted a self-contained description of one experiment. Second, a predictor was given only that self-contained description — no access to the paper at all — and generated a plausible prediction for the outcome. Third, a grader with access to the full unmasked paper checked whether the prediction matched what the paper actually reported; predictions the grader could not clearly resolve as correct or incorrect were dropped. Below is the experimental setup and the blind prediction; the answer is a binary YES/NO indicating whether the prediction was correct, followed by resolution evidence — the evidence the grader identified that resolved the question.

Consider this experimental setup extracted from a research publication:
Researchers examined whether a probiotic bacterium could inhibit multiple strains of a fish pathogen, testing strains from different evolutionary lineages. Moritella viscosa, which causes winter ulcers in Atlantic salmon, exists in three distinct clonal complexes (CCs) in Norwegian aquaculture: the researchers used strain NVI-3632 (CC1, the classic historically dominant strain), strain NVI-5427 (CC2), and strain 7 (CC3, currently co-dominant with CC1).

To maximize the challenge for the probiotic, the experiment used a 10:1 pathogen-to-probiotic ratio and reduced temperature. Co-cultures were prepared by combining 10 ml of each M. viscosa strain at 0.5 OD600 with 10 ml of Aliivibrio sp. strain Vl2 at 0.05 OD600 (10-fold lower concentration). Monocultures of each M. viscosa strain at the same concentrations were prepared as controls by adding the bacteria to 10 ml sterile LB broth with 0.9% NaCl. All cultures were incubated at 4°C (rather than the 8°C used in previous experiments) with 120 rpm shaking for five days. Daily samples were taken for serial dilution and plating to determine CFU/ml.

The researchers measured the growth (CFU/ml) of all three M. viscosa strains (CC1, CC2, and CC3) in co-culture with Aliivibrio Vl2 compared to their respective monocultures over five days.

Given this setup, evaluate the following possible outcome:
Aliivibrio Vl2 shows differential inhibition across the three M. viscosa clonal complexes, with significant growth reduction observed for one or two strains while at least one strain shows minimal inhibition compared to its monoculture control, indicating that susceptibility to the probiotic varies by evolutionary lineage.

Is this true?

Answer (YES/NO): NO